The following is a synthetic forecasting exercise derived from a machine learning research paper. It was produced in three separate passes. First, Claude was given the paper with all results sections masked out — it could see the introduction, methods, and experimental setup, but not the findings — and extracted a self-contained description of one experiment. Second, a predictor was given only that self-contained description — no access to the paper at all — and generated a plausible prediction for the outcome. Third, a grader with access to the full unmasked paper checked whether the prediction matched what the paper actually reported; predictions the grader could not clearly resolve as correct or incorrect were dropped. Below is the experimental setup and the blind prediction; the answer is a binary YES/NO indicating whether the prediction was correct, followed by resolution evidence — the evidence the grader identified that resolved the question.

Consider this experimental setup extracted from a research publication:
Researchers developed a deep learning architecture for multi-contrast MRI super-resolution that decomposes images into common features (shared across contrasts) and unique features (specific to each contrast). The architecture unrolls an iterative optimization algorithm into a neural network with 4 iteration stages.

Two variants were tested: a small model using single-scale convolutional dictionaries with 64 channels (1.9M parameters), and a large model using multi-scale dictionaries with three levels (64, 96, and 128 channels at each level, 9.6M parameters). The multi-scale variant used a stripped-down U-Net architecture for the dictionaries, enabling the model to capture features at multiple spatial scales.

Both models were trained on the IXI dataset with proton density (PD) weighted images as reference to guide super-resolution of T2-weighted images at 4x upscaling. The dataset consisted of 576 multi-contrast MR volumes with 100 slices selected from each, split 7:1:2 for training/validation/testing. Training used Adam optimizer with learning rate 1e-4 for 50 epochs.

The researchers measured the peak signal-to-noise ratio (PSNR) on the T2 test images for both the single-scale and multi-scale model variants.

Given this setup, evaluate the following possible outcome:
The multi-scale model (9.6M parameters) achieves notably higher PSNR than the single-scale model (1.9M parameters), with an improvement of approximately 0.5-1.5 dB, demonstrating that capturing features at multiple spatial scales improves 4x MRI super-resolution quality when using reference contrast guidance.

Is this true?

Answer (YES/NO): YES